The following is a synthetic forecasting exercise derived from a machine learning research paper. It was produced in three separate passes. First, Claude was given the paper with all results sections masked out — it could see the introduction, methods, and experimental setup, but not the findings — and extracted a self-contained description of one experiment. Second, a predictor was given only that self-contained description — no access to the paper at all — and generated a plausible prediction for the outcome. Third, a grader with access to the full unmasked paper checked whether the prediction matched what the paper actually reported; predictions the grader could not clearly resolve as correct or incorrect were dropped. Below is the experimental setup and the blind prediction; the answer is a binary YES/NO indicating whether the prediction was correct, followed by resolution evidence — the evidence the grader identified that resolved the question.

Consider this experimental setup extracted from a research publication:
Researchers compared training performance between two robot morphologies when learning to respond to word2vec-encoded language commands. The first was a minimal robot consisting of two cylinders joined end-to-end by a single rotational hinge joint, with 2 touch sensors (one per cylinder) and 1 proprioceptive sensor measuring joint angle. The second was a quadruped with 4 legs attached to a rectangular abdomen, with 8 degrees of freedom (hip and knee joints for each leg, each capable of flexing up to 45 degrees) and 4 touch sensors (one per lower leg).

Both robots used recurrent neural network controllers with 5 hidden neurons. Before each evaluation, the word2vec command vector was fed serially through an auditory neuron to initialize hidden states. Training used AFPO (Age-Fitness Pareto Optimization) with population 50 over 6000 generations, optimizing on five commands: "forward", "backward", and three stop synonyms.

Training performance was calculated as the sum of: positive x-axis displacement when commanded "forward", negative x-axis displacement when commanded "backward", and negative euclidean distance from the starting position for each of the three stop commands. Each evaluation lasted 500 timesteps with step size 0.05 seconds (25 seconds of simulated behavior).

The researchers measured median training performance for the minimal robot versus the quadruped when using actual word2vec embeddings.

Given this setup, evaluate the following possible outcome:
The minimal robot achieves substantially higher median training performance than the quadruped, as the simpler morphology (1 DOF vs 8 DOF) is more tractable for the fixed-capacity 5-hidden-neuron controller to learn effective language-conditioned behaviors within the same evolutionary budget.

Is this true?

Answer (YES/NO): YES